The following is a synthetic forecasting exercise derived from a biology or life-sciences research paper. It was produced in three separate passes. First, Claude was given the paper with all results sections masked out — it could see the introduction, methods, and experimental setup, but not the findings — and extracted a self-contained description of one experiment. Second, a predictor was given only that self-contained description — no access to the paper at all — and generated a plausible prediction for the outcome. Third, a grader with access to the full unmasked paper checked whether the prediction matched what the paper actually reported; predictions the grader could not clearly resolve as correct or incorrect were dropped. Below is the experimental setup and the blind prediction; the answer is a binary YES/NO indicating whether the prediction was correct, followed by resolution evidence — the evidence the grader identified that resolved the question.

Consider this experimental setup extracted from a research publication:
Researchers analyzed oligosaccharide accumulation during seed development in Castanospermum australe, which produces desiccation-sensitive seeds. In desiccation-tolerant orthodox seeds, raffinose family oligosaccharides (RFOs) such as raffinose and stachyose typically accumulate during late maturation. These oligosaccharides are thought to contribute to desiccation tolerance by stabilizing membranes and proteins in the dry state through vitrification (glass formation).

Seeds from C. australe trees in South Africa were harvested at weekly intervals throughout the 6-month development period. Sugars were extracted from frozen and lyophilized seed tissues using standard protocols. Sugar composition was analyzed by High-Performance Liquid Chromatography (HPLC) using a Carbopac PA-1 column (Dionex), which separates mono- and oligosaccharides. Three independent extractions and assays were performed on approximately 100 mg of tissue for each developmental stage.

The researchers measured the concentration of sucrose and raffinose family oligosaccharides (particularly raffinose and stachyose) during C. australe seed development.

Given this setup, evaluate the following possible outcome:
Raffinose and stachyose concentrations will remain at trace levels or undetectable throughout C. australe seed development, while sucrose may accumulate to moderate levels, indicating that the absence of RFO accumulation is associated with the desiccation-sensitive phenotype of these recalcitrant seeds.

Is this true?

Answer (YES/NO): NO